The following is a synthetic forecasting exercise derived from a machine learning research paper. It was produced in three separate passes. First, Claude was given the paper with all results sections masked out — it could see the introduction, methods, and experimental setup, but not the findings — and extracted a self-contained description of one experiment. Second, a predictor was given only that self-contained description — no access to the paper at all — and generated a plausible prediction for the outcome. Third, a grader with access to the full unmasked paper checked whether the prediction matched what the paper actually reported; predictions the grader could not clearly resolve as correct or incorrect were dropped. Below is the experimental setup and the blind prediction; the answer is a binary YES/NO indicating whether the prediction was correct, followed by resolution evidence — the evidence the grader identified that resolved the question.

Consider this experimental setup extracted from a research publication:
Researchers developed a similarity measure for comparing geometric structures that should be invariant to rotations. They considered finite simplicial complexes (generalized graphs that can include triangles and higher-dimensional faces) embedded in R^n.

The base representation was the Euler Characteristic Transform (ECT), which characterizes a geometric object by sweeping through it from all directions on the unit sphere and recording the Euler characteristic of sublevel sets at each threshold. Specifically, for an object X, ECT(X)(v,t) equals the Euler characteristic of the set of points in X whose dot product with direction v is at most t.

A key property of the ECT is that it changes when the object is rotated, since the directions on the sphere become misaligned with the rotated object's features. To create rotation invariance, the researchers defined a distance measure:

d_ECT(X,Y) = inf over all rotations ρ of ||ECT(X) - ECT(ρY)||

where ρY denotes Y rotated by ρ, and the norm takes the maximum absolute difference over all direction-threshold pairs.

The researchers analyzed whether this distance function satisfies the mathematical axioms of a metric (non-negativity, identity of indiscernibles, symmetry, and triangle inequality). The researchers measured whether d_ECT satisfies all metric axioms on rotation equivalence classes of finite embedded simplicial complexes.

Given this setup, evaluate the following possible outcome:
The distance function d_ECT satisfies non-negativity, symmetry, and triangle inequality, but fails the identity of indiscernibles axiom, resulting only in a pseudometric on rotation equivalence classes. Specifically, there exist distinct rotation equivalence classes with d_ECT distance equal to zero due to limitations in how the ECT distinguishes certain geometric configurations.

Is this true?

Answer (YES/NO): NO